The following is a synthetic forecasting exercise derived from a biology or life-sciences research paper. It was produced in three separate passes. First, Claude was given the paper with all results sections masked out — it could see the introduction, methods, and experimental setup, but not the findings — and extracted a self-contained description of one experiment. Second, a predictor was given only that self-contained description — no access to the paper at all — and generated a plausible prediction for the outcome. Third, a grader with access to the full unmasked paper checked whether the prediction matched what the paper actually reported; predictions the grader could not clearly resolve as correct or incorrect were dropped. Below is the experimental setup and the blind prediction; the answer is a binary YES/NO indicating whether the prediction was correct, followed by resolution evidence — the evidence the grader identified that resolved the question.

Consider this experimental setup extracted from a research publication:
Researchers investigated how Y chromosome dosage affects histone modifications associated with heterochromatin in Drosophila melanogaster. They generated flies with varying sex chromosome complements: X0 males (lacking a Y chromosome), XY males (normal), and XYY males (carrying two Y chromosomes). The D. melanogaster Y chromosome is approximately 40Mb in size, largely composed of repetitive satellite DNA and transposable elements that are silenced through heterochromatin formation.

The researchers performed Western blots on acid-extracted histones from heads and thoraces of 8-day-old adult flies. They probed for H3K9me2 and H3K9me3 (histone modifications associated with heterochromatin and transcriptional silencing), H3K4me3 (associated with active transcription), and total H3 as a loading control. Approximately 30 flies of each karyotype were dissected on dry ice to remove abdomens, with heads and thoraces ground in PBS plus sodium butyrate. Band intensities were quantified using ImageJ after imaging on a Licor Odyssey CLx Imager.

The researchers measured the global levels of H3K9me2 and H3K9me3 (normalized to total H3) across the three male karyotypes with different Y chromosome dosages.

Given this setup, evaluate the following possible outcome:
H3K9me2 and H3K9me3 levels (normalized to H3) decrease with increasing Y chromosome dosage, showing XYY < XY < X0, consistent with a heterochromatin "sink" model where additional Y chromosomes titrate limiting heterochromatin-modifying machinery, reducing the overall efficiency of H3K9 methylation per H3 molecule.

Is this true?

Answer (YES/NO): NO